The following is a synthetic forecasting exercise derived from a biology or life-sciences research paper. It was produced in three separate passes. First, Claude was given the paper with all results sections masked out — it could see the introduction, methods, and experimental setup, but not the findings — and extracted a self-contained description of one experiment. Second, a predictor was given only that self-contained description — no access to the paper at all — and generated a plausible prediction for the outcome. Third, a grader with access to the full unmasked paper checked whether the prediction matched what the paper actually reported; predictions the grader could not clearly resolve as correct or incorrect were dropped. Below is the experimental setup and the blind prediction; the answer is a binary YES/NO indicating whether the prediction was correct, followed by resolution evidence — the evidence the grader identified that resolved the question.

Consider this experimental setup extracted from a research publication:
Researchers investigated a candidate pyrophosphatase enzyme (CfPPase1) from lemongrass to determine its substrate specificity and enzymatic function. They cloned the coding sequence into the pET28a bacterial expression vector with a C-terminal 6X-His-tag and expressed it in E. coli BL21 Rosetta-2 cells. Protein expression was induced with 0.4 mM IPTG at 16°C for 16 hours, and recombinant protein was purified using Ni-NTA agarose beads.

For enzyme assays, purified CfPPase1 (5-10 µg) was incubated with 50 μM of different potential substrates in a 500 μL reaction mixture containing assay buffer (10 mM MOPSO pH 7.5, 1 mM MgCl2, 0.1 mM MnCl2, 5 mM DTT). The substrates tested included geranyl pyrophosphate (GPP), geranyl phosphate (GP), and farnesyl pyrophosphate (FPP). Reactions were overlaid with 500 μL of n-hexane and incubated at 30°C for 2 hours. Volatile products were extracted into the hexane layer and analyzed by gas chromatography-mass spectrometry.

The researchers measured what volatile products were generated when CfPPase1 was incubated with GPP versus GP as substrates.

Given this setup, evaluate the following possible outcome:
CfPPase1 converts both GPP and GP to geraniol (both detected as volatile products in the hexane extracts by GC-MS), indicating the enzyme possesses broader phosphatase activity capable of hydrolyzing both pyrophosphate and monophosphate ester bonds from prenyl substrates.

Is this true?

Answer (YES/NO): YES